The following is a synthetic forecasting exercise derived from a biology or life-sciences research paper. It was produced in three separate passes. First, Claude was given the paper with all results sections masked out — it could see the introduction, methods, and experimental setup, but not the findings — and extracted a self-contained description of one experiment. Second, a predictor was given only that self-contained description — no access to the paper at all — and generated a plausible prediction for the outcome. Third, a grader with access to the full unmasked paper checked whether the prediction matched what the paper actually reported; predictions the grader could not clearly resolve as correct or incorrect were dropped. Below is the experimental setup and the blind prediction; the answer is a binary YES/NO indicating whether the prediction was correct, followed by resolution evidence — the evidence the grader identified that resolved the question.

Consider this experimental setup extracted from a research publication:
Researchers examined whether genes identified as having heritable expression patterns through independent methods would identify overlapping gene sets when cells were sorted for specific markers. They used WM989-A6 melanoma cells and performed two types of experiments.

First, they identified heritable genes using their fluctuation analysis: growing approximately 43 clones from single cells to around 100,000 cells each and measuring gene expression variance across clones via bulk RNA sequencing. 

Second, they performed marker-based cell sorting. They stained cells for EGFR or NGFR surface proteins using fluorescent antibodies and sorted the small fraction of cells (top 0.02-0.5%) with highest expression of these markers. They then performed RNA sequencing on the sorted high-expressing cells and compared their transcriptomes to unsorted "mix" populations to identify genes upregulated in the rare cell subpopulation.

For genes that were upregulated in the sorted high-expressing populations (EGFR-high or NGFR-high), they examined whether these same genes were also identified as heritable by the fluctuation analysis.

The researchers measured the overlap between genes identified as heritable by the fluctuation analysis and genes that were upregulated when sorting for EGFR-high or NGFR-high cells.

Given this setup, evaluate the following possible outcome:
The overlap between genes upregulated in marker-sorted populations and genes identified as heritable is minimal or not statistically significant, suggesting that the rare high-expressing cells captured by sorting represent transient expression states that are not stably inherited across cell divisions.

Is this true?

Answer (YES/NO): NO